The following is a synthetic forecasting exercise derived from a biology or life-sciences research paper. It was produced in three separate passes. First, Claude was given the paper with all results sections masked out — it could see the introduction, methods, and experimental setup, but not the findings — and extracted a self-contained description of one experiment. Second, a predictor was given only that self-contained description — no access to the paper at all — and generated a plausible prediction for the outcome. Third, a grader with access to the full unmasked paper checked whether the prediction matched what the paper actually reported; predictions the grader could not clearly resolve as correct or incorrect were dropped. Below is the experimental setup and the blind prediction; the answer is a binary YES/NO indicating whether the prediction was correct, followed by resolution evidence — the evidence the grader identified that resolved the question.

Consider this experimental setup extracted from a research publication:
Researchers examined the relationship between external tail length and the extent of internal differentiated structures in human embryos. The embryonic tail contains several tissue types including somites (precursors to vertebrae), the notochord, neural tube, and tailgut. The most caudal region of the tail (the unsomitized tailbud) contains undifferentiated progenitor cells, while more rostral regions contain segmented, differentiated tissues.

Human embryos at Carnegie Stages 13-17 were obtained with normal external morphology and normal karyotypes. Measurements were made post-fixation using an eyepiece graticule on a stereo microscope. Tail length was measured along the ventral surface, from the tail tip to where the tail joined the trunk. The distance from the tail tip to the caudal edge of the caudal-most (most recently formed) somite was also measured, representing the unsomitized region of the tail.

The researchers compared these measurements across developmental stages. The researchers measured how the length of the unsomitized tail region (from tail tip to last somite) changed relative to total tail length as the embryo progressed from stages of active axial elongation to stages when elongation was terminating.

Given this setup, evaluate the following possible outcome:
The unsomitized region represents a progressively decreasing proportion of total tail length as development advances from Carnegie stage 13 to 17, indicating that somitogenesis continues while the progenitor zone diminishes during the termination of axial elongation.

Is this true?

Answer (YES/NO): YES